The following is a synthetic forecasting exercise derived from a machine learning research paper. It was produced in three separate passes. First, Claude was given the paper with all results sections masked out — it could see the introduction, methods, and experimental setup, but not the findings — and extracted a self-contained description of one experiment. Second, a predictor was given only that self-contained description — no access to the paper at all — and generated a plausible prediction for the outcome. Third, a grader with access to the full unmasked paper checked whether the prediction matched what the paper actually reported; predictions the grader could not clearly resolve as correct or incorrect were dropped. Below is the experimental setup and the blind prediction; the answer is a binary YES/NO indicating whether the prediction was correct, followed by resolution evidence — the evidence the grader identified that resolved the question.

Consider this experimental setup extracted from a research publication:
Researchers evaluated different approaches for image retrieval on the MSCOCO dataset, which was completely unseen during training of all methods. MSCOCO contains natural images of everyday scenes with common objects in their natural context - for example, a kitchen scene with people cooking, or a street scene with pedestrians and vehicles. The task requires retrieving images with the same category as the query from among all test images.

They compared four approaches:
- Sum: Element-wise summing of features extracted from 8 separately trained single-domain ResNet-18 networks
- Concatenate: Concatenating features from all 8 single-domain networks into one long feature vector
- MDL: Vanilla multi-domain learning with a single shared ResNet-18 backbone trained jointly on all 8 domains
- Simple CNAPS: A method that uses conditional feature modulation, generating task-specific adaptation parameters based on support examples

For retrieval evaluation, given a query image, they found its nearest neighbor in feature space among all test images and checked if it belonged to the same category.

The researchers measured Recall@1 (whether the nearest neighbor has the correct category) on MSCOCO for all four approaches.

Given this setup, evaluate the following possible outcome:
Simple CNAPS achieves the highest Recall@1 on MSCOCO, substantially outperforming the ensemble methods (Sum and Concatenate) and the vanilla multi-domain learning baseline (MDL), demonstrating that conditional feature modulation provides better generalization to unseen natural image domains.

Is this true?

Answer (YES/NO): NO